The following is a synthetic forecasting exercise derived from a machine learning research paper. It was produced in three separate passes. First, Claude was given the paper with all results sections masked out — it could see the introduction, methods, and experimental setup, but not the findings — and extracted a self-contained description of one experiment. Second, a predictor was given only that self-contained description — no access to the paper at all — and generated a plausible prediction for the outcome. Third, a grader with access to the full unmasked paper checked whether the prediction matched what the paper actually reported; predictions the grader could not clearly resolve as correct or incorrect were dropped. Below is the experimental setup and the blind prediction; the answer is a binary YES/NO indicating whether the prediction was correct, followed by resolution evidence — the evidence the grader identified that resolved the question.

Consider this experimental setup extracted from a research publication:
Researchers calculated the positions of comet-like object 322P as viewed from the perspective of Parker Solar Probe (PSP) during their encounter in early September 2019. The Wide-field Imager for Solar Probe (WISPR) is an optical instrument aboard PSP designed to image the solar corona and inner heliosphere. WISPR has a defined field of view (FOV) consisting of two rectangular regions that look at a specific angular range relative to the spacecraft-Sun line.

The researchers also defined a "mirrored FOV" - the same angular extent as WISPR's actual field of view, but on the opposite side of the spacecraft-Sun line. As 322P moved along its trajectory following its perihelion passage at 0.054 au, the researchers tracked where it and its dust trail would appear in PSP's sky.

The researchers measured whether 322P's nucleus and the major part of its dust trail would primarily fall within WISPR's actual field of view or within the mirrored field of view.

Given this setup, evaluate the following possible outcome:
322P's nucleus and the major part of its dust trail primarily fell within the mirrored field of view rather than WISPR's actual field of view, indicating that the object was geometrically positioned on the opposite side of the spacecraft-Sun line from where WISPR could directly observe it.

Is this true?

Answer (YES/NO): YES